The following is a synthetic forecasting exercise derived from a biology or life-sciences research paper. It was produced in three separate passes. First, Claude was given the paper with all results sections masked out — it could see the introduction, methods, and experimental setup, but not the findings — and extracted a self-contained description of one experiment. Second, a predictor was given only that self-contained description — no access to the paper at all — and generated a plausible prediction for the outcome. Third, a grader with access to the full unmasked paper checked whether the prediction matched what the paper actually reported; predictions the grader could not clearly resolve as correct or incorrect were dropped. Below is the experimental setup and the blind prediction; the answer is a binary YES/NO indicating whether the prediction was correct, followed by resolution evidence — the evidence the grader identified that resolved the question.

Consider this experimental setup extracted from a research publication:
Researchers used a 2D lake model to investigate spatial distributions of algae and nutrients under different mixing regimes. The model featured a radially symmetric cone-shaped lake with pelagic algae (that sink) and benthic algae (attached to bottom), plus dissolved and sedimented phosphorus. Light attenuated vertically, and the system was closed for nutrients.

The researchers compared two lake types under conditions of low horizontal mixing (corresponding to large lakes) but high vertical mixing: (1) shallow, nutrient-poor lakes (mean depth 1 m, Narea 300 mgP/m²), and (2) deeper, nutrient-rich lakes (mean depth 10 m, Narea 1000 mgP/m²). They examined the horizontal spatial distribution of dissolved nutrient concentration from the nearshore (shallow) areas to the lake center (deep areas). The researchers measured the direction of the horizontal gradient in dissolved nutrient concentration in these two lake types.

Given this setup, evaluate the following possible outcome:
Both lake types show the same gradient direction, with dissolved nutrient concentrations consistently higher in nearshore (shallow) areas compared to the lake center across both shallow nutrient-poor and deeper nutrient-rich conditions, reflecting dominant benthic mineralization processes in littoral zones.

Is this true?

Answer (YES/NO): NO